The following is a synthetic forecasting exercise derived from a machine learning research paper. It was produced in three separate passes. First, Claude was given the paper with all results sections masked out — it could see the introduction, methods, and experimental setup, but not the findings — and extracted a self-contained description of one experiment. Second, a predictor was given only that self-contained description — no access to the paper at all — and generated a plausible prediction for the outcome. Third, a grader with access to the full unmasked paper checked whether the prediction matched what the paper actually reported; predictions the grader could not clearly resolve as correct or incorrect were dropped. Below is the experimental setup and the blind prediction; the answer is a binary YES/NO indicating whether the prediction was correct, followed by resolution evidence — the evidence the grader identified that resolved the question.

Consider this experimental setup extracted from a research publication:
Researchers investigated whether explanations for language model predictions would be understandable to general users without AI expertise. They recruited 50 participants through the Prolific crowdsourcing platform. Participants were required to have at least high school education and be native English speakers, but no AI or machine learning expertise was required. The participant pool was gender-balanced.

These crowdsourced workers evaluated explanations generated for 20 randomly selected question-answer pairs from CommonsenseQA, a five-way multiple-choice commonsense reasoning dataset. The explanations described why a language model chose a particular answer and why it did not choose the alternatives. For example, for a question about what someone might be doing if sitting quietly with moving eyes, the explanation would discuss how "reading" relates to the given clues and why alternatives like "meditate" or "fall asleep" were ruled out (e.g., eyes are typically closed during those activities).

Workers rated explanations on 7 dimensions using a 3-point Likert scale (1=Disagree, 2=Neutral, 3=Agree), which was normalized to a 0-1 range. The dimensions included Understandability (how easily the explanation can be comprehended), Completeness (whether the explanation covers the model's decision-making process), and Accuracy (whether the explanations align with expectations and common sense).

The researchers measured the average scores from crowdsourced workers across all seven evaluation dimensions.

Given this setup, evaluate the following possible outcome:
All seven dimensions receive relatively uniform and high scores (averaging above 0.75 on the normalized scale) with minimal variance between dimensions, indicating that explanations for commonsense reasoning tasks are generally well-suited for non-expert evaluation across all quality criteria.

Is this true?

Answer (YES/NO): YES